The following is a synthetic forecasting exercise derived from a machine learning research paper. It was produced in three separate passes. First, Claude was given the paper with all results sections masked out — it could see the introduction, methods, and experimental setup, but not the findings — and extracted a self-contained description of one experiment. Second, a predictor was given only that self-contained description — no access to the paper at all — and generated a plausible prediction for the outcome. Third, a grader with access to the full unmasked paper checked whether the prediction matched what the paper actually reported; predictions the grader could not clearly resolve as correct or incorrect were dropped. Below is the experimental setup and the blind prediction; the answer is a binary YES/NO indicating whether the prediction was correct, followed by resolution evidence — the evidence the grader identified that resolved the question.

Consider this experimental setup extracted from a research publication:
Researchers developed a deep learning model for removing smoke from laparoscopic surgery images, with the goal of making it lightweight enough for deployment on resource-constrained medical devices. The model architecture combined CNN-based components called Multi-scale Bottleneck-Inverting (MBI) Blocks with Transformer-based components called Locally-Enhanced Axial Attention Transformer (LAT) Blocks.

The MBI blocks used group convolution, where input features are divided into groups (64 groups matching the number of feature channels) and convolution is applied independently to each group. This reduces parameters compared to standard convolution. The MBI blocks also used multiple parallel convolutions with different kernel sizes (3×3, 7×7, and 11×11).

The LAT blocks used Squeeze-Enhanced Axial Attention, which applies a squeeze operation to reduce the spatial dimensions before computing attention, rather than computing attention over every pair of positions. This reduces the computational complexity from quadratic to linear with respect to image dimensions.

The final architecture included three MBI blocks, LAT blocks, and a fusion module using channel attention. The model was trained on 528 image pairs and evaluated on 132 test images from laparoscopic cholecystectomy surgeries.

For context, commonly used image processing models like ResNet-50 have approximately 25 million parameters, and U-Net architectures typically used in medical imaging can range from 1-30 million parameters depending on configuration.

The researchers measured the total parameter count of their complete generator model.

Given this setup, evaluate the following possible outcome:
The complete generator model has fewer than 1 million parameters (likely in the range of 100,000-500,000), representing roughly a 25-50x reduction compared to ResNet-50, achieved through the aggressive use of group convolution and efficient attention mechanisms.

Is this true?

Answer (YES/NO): NO